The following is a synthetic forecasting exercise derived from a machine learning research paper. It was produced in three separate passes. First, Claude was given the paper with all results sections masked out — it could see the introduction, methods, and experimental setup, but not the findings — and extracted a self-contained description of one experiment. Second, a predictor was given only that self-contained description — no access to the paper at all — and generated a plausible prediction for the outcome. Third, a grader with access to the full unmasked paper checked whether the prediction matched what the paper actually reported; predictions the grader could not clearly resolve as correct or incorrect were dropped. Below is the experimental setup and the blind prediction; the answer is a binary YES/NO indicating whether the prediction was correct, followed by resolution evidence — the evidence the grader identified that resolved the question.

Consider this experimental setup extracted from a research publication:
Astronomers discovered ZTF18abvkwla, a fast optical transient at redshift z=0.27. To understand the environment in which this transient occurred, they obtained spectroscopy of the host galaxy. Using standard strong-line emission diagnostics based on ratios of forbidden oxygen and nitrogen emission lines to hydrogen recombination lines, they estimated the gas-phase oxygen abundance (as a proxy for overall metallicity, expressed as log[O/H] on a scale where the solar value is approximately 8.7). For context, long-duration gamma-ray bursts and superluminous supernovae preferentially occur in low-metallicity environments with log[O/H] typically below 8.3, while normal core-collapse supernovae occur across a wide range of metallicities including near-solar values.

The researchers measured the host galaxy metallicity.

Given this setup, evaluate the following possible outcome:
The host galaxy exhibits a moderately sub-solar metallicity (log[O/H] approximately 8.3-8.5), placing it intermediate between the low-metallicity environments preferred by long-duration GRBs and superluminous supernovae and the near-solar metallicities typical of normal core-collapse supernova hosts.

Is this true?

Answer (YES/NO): YES